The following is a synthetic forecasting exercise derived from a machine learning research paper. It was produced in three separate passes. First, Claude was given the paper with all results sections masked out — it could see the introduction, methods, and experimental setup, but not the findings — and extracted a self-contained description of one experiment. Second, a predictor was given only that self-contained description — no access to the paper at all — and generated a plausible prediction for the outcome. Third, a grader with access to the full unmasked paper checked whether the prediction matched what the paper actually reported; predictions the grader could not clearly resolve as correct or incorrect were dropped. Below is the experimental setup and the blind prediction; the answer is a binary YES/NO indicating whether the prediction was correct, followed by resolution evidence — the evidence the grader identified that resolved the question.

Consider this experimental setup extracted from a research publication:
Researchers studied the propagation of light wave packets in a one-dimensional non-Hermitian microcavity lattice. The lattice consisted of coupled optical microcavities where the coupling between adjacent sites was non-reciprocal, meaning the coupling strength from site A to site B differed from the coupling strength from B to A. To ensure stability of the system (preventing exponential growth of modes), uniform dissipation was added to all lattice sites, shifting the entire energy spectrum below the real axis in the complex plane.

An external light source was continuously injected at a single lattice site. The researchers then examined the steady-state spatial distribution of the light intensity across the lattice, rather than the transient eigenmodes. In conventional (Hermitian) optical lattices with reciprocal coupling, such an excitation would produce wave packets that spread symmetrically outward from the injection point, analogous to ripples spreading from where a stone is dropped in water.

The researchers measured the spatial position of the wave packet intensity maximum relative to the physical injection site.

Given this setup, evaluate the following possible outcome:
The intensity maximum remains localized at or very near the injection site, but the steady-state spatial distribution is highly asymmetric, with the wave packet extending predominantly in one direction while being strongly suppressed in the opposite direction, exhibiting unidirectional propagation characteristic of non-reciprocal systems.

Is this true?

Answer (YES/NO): NO